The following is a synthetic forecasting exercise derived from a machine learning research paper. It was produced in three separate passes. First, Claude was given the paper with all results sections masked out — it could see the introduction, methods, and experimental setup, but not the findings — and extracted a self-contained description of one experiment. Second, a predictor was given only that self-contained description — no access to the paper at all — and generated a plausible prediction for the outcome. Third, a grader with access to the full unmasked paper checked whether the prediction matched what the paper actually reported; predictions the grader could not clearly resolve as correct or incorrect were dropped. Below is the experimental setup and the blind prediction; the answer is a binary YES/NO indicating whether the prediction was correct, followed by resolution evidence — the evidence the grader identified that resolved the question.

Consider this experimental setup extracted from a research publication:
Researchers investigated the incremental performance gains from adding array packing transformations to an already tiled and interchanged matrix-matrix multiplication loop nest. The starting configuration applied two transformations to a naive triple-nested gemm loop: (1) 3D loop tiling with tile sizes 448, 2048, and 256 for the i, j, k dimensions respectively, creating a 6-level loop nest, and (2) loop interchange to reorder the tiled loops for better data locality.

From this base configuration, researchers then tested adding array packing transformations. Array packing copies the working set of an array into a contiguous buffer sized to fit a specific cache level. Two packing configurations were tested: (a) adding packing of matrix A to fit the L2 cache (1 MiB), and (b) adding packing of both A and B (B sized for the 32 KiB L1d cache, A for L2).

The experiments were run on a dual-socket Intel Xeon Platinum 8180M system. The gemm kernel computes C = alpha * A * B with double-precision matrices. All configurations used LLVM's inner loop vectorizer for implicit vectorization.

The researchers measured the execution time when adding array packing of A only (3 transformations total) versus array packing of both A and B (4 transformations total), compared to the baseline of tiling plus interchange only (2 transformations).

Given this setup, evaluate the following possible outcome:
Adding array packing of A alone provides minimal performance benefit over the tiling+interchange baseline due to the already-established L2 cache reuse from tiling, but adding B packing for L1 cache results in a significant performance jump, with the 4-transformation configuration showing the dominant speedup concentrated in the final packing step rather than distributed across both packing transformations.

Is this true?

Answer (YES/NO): NO